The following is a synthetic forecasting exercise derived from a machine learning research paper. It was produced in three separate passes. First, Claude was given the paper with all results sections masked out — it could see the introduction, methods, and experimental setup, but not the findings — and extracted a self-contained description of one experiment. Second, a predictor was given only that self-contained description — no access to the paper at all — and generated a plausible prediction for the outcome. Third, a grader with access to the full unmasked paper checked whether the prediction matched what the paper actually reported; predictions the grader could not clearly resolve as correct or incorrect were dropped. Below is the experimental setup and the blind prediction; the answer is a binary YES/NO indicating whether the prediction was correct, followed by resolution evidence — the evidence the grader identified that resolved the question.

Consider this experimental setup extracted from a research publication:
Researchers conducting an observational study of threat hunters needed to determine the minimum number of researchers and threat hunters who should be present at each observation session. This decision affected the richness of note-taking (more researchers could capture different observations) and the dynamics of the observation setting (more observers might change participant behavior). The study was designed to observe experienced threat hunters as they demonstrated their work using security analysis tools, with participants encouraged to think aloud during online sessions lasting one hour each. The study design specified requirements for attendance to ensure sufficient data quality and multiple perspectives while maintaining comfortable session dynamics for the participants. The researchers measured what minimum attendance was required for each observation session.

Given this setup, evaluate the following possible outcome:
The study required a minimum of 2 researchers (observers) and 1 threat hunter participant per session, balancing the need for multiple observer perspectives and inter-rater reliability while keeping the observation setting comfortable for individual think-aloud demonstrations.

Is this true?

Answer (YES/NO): NO